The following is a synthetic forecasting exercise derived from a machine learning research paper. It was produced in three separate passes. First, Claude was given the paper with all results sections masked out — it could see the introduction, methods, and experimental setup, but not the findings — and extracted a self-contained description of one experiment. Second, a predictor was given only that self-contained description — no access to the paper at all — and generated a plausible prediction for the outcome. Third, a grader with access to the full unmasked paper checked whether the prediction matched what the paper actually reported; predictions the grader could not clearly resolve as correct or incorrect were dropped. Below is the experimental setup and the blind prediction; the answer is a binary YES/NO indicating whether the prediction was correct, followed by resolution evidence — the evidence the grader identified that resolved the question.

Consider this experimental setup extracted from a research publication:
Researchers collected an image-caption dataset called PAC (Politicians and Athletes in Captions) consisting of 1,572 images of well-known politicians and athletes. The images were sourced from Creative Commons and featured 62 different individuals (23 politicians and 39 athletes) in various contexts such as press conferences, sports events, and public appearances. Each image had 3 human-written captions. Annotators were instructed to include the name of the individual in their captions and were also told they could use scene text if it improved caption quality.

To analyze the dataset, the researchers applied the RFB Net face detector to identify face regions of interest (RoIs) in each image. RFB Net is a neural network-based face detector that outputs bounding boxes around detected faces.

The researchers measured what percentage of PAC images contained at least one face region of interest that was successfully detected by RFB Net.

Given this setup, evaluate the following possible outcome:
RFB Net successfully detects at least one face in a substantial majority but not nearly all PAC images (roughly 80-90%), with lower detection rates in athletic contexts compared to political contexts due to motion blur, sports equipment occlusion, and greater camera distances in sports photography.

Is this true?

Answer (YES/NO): NO